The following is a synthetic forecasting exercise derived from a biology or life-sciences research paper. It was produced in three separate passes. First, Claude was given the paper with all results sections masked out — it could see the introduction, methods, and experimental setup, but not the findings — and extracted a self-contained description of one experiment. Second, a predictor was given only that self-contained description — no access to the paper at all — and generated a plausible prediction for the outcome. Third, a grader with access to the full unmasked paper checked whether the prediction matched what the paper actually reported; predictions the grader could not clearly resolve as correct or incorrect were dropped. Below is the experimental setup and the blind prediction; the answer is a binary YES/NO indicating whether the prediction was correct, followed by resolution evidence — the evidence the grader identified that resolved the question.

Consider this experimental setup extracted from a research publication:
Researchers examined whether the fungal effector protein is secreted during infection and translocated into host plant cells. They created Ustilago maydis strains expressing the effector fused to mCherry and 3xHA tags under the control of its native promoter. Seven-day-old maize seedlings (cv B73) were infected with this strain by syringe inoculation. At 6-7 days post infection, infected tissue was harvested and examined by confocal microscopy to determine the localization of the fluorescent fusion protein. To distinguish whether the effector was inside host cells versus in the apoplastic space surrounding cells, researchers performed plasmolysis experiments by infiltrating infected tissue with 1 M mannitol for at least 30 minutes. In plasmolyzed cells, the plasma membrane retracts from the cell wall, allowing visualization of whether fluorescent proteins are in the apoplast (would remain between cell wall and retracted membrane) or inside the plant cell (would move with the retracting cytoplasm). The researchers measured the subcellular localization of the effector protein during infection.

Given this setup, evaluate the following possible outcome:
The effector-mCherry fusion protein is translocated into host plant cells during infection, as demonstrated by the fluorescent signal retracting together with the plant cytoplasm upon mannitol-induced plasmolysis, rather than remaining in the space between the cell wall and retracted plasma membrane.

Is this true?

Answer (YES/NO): NO